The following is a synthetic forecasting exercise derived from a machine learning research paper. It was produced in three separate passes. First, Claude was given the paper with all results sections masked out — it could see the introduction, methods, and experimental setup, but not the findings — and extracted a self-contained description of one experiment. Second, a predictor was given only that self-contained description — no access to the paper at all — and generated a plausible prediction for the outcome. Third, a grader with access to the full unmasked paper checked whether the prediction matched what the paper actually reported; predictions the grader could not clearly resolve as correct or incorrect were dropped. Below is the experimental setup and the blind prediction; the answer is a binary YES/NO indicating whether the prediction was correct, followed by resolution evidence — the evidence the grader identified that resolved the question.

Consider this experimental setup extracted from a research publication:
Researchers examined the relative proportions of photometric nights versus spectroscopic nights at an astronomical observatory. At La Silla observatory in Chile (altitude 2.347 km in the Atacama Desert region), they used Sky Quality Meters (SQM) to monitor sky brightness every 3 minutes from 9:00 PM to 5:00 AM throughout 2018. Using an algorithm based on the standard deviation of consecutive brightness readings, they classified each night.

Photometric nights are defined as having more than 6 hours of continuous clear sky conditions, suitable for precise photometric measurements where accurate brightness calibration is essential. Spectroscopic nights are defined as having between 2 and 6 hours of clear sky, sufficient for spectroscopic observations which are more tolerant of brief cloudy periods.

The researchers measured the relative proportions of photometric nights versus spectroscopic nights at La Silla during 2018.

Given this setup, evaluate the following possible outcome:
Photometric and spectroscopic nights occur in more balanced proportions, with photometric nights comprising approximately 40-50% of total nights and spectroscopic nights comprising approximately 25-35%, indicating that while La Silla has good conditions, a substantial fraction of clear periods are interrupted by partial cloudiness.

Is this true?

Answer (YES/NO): NO